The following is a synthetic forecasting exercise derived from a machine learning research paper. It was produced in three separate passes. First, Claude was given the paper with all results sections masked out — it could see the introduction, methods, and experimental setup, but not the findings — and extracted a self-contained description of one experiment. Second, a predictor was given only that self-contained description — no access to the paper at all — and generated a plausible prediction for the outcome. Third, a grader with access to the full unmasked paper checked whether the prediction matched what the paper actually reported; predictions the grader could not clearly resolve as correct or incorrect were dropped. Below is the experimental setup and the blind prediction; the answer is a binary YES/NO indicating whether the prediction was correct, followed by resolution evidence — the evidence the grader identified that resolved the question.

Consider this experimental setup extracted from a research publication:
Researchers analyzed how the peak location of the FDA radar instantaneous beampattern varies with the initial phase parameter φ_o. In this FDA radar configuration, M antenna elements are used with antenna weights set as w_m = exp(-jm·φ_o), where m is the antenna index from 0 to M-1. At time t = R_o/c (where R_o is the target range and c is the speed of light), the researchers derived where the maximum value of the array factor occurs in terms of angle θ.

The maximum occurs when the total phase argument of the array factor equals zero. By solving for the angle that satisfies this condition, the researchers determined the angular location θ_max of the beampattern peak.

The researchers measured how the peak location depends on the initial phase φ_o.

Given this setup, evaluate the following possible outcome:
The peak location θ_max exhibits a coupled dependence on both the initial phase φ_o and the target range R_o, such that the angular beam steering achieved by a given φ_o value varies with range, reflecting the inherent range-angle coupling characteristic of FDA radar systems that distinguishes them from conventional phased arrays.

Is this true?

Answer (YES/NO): NO